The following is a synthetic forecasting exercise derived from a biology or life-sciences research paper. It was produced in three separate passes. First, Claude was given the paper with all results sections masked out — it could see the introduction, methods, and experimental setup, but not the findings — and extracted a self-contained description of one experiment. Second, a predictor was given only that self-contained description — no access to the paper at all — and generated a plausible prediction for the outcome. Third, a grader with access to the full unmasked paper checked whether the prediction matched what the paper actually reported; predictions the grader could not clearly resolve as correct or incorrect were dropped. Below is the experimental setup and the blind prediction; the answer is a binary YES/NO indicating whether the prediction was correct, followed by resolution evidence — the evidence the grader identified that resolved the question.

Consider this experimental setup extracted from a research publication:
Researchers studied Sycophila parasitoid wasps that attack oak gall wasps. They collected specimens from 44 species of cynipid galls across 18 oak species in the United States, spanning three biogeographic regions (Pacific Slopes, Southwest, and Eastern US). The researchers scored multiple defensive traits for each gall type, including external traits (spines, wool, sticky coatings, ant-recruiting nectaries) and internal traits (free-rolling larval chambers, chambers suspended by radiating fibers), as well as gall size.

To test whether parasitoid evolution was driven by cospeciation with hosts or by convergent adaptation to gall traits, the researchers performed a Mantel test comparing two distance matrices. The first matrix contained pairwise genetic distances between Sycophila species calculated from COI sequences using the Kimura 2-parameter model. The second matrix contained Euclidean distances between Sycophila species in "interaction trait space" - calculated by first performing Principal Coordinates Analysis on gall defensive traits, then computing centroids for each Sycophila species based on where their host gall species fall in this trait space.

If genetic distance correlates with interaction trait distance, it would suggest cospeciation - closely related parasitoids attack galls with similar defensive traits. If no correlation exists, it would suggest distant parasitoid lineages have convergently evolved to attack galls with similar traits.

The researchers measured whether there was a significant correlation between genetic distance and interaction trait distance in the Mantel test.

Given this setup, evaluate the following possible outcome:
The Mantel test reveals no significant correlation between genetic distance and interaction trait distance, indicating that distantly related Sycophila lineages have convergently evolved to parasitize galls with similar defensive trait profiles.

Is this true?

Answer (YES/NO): YES